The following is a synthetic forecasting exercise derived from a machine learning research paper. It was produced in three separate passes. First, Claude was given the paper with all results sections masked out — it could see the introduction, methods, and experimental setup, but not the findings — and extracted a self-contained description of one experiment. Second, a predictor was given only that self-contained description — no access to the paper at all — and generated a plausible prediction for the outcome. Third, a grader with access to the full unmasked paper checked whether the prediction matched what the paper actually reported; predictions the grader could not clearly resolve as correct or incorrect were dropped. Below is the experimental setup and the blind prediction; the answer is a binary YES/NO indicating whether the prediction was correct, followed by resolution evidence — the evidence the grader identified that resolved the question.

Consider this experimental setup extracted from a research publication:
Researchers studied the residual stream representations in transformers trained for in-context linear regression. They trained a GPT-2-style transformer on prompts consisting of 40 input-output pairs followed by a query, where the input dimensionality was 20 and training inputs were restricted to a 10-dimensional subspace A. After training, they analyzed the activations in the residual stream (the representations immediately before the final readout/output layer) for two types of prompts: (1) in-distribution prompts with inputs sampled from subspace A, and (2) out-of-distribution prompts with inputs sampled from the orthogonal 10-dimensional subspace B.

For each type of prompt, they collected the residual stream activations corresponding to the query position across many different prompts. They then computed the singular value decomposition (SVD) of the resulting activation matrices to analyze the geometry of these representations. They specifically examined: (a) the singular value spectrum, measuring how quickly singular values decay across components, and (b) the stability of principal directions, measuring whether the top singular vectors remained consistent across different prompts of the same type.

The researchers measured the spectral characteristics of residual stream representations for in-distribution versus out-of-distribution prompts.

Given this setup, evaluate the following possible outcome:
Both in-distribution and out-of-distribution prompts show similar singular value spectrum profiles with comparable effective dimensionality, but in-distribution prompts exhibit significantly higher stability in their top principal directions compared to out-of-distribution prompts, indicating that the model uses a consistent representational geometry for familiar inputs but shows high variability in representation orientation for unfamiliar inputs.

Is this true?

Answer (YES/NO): NO